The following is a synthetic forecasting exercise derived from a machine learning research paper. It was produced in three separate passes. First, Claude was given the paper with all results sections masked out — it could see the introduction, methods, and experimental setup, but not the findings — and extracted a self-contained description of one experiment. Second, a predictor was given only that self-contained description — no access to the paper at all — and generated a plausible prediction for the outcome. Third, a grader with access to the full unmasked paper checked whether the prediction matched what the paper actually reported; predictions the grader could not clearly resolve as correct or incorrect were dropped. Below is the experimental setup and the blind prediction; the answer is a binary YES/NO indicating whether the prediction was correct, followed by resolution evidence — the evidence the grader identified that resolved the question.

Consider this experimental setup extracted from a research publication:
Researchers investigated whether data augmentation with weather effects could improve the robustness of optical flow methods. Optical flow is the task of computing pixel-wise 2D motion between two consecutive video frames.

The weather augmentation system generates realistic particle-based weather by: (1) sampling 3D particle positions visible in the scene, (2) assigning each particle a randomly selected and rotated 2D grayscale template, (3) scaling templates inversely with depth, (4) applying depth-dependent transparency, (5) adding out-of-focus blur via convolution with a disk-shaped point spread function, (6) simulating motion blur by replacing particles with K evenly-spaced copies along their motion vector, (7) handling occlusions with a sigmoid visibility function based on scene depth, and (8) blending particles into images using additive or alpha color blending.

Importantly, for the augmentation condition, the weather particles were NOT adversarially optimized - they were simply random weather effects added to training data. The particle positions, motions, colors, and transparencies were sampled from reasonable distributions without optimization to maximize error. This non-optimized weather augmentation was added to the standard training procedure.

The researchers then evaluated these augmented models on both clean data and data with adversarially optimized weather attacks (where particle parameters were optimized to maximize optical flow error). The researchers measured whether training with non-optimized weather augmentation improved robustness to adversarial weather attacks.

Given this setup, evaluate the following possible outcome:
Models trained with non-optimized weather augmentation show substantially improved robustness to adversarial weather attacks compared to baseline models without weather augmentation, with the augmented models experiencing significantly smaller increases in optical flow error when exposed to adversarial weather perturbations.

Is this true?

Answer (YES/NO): YES